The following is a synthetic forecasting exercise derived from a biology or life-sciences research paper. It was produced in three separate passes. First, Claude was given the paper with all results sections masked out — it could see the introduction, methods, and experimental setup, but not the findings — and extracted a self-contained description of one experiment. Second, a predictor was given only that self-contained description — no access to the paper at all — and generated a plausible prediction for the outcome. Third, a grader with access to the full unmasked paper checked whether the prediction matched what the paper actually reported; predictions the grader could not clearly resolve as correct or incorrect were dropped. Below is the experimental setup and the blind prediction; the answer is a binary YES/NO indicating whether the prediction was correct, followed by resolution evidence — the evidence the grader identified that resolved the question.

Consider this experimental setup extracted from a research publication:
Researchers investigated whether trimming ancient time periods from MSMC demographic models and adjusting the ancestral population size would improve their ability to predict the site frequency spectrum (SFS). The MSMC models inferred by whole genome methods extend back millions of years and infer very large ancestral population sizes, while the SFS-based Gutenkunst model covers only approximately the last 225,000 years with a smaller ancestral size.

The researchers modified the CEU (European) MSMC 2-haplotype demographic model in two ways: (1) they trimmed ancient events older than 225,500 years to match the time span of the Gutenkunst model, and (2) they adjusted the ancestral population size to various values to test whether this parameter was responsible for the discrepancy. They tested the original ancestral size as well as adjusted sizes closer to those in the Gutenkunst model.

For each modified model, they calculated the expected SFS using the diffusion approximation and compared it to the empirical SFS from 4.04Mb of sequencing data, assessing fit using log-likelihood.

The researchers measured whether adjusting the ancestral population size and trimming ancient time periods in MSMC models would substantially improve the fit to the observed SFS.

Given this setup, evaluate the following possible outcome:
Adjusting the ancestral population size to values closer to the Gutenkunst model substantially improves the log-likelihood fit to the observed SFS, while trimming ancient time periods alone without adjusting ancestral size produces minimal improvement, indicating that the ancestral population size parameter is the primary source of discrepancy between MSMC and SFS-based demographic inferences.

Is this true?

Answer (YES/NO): NO